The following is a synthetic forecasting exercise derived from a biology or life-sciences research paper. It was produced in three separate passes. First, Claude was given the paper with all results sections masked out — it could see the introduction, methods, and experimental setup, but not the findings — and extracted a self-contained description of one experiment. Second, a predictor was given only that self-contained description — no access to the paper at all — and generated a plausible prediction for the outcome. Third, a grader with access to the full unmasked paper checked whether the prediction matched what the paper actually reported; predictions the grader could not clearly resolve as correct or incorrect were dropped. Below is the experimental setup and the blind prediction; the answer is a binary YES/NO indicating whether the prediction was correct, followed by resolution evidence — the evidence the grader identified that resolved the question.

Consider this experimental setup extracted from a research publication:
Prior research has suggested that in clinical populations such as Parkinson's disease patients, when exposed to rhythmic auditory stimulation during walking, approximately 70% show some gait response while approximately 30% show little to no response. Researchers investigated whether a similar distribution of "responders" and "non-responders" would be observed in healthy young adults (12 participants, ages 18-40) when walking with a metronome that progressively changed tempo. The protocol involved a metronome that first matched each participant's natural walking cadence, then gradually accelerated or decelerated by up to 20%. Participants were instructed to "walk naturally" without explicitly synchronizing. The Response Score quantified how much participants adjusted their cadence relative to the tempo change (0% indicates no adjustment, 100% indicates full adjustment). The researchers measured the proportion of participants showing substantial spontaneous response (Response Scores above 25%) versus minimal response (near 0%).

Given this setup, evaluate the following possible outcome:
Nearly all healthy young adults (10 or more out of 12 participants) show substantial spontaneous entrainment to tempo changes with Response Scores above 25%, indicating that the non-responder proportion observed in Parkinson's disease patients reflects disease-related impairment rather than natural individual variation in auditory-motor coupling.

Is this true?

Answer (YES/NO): NO